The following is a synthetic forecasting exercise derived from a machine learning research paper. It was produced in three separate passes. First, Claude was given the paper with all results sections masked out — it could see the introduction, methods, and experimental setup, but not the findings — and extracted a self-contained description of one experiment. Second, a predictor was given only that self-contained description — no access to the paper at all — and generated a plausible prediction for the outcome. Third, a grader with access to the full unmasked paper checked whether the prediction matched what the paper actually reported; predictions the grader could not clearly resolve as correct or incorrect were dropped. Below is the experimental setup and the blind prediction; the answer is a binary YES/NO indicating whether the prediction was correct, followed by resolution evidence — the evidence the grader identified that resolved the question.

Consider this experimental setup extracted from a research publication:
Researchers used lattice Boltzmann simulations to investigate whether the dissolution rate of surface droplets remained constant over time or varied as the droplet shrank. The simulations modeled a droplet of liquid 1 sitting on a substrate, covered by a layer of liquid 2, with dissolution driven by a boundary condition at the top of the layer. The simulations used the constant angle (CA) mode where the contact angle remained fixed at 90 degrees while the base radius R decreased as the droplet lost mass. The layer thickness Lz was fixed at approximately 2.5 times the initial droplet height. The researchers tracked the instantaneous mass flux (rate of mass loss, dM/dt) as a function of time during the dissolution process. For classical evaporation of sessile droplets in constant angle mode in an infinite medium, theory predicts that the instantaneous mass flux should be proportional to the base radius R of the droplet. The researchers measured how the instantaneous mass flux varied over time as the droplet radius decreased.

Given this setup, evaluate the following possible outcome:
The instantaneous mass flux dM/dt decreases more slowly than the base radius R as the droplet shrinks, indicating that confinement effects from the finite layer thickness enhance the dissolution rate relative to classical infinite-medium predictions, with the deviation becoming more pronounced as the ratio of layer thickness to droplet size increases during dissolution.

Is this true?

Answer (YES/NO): NO